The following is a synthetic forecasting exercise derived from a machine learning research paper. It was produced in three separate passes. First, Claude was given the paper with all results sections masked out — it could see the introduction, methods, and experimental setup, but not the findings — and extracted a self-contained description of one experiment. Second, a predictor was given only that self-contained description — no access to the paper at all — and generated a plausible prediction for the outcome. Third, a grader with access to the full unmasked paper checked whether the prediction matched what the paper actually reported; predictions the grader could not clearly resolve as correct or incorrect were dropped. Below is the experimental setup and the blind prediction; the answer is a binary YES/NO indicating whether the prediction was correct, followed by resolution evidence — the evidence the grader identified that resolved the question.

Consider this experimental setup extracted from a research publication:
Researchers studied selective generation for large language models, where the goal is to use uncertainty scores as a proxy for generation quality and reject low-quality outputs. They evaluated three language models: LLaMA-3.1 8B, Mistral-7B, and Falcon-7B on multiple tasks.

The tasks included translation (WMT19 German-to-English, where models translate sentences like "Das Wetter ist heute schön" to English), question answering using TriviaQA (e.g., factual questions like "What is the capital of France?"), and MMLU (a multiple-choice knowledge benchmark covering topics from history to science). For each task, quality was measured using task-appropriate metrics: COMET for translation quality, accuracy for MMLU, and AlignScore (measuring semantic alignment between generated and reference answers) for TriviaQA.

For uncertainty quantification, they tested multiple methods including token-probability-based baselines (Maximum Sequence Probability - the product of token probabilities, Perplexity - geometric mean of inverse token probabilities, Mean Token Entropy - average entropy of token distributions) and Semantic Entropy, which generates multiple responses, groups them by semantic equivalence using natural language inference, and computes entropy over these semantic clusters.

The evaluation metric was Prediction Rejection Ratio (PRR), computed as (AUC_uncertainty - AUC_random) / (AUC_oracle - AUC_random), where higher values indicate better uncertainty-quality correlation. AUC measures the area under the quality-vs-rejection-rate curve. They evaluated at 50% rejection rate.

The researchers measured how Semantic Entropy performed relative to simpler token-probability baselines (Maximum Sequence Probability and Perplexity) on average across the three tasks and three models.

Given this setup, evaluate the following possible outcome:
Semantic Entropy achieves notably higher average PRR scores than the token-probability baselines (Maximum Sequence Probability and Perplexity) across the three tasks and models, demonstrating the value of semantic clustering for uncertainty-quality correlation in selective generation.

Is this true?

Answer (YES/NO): NO